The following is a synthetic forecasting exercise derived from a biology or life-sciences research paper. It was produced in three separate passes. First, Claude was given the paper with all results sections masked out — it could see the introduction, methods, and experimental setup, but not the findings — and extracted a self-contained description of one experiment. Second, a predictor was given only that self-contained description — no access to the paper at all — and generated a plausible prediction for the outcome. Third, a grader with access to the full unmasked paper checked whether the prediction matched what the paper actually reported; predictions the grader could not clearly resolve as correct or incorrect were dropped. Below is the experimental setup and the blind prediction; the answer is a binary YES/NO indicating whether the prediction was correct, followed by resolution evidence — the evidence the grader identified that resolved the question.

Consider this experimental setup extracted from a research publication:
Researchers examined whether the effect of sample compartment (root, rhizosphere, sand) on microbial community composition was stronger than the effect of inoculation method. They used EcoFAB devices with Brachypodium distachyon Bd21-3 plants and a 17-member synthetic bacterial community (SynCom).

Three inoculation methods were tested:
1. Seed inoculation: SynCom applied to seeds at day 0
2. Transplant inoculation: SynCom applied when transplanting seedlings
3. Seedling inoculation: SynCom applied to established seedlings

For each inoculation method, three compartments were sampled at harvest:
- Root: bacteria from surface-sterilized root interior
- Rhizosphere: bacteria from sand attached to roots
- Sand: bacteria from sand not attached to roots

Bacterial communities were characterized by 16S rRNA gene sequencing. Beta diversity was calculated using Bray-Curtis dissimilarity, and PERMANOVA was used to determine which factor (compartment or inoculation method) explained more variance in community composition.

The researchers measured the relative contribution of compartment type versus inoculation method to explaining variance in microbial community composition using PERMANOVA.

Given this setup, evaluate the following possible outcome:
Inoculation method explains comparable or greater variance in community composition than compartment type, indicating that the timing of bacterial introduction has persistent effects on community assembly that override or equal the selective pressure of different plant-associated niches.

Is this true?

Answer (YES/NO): NO